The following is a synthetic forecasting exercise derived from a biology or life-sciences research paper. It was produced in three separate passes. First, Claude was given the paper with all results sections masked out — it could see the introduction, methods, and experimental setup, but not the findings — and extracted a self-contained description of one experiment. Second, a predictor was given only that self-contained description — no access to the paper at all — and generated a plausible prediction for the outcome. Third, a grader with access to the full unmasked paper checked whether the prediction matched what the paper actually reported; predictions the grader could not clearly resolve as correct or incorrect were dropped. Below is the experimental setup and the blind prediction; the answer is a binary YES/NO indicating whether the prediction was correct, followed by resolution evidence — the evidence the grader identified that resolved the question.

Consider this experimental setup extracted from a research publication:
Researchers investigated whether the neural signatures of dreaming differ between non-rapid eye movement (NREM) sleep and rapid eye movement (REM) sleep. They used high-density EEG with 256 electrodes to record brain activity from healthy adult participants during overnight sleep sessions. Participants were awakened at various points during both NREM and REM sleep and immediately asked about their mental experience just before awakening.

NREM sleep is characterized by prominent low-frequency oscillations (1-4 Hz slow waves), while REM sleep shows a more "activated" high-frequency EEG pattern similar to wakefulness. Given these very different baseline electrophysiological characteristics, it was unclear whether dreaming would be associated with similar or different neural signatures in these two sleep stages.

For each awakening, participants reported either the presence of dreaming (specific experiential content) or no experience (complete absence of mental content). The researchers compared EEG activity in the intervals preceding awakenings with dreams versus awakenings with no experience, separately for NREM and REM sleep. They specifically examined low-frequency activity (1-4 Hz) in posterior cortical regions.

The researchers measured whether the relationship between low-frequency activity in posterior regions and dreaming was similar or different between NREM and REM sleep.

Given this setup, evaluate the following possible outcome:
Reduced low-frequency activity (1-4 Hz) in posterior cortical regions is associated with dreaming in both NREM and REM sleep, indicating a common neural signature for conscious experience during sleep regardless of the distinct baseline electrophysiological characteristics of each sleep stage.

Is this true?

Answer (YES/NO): YES